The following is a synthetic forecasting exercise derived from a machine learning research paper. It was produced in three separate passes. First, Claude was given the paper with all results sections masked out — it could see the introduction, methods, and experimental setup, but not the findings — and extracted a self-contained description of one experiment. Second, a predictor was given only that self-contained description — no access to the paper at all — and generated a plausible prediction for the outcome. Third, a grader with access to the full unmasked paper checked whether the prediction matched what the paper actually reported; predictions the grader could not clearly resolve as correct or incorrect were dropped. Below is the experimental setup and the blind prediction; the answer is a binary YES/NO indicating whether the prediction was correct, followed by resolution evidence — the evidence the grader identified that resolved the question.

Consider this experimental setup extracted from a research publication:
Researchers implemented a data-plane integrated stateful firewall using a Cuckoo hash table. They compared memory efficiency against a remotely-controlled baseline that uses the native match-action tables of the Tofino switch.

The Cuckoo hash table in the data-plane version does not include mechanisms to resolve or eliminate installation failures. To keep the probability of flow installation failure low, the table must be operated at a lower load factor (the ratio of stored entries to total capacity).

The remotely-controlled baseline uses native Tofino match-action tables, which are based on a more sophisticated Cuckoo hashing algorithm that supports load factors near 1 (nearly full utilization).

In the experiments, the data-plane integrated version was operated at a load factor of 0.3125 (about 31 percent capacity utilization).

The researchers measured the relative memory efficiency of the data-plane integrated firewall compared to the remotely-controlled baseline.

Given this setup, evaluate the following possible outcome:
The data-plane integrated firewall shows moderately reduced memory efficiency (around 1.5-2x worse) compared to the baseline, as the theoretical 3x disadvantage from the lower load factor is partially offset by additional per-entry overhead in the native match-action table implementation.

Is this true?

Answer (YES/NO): NO